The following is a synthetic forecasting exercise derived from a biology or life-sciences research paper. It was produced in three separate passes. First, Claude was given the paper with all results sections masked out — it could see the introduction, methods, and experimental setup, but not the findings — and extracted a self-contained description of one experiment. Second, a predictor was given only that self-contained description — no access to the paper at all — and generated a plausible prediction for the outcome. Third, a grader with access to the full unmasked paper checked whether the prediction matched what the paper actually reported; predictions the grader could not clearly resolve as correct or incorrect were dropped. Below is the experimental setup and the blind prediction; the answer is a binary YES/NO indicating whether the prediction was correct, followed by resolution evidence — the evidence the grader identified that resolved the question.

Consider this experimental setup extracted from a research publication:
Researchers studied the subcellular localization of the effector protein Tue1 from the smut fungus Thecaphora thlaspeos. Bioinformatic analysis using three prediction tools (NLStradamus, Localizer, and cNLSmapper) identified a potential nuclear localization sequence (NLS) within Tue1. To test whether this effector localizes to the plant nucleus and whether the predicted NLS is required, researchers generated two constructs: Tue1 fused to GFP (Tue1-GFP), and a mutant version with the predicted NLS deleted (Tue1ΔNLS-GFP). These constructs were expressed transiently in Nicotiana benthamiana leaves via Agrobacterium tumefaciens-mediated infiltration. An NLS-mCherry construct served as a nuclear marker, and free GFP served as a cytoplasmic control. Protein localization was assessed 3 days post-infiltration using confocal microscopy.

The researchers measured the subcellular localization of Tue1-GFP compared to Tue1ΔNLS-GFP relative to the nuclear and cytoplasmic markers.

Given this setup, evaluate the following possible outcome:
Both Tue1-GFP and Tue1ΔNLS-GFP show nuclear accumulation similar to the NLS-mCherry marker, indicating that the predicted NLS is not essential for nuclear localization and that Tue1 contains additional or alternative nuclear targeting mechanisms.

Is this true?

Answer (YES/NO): NO